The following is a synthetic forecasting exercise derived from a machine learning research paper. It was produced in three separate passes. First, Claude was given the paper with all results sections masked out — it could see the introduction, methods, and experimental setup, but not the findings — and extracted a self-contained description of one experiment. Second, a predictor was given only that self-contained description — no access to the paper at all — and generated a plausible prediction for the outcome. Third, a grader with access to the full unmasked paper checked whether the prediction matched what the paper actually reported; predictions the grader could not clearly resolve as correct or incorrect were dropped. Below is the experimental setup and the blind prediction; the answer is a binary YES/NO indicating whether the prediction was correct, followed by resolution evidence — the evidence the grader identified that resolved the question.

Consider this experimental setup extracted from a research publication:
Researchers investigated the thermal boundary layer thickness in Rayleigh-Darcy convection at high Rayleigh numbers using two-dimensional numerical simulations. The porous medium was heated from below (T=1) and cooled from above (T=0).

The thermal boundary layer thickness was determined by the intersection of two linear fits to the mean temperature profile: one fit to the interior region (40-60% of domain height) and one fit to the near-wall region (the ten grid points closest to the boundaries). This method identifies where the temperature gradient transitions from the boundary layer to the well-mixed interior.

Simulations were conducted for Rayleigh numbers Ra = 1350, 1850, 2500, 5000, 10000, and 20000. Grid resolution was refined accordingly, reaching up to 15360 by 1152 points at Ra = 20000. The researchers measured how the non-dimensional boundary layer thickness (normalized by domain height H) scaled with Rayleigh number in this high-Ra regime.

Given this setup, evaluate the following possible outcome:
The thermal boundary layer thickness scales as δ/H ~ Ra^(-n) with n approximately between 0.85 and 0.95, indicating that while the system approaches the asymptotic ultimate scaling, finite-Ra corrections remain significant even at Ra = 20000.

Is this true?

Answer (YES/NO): NO